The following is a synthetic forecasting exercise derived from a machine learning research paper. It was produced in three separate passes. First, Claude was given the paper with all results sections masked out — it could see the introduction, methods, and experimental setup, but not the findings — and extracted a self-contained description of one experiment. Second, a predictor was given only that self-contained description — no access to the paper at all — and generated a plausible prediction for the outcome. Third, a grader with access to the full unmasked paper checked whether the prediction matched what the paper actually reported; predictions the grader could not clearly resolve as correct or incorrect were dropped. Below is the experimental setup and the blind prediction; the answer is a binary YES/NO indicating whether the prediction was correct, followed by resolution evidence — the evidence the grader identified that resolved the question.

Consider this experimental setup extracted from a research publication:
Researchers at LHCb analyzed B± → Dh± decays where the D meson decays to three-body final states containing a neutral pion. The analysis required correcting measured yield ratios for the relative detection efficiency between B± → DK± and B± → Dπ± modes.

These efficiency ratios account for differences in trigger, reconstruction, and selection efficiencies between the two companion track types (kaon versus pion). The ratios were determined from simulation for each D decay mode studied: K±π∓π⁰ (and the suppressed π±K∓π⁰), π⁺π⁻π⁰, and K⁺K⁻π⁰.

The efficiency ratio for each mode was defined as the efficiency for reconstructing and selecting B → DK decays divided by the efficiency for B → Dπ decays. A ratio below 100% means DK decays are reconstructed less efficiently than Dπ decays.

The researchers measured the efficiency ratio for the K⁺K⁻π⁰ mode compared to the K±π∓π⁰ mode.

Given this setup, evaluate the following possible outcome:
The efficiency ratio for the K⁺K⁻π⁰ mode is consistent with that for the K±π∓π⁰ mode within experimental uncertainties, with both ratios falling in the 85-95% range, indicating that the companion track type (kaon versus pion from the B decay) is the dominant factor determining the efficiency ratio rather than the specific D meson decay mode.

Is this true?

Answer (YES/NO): NO